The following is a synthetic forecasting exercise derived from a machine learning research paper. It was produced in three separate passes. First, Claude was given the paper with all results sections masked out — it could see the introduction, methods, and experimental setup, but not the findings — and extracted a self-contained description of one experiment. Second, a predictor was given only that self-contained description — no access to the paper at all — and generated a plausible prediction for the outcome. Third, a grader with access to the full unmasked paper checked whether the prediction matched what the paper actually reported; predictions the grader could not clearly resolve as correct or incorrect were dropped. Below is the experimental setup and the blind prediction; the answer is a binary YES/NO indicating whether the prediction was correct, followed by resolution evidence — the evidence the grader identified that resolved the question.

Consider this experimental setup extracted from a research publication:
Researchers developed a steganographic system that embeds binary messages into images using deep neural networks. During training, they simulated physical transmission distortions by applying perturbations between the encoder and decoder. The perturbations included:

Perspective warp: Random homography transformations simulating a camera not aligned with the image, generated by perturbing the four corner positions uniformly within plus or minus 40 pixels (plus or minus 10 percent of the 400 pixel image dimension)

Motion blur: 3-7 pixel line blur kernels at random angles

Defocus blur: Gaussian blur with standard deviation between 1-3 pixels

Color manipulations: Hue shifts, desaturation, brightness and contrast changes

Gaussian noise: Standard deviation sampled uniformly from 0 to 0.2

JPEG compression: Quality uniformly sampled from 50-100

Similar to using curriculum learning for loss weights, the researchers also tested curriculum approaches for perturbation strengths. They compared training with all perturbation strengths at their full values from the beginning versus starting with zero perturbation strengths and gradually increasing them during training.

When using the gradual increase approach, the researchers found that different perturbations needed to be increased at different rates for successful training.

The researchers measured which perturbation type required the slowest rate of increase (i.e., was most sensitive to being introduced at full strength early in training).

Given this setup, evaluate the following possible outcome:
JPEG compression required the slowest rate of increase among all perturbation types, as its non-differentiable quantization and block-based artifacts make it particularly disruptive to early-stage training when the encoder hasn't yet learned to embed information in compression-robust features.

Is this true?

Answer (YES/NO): NO